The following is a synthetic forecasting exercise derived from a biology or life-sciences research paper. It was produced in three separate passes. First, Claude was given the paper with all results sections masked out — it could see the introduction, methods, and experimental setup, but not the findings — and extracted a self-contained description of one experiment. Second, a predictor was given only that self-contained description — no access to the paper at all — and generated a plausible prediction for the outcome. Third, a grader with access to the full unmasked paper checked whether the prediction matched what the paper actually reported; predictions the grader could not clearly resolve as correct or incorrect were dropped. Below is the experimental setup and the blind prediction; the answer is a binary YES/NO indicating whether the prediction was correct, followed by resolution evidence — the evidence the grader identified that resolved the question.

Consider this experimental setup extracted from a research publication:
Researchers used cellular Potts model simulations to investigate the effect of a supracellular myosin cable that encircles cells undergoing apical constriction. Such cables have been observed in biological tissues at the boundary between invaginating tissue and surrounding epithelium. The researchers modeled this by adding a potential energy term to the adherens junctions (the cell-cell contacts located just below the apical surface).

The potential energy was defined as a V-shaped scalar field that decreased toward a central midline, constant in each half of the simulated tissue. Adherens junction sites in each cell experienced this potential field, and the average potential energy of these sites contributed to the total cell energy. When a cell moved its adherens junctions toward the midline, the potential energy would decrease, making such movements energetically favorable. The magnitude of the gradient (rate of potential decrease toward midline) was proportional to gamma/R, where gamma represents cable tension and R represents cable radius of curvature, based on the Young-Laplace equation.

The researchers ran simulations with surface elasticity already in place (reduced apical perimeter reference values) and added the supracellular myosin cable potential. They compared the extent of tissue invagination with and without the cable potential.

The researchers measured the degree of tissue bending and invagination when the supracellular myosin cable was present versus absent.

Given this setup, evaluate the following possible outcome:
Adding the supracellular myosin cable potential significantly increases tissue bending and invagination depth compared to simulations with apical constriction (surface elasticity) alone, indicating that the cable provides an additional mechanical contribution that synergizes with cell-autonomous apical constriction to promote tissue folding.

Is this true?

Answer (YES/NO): YES